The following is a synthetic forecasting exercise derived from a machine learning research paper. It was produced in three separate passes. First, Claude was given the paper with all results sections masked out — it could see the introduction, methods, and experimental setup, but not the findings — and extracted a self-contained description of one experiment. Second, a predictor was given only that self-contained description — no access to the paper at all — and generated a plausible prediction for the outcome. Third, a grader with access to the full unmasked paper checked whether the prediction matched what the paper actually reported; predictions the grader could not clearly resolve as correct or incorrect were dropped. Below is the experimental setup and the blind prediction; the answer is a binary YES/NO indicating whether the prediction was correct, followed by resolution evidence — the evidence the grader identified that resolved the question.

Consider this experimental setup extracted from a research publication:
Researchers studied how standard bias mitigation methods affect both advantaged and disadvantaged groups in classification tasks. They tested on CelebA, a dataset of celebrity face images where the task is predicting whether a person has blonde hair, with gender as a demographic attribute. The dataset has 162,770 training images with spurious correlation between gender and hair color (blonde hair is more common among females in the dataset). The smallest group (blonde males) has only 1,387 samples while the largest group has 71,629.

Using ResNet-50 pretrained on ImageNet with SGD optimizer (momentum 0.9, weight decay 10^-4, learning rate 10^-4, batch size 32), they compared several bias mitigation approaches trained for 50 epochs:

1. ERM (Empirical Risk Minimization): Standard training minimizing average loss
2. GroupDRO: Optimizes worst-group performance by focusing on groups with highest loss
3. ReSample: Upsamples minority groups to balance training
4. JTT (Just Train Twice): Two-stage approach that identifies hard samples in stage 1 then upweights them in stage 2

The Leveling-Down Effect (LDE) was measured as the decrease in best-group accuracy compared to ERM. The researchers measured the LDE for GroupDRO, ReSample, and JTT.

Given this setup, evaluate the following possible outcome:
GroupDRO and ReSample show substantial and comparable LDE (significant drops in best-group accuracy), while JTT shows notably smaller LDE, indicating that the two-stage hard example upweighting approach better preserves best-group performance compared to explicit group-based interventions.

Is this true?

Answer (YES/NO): NO